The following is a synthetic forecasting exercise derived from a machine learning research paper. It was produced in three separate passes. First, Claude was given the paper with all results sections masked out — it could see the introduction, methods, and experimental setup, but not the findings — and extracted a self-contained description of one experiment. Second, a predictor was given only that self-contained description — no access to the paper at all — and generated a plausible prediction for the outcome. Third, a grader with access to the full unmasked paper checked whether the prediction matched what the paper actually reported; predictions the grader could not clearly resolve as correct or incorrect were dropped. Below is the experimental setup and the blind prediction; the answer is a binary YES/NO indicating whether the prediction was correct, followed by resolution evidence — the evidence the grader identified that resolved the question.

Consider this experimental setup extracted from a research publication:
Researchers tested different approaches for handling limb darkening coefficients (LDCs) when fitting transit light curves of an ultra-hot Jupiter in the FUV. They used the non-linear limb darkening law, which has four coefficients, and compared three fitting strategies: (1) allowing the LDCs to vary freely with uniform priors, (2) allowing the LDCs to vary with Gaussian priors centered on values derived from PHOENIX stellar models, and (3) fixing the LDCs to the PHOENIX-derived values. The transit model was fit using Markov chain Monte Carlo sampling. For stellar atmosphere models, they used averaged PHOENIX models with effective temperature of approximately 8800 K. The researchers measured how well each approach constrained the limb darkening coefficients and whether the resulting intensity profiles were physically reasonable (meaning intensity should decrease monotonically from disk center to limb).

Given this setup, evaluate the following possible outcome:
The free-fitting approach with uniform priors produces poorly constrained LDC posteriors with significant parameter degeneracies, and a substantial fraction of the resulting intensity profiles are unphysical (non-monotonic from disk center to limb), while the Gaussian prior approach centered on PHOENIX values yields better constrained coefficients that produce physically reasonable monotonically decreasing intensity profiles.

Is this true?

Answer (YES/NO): NO